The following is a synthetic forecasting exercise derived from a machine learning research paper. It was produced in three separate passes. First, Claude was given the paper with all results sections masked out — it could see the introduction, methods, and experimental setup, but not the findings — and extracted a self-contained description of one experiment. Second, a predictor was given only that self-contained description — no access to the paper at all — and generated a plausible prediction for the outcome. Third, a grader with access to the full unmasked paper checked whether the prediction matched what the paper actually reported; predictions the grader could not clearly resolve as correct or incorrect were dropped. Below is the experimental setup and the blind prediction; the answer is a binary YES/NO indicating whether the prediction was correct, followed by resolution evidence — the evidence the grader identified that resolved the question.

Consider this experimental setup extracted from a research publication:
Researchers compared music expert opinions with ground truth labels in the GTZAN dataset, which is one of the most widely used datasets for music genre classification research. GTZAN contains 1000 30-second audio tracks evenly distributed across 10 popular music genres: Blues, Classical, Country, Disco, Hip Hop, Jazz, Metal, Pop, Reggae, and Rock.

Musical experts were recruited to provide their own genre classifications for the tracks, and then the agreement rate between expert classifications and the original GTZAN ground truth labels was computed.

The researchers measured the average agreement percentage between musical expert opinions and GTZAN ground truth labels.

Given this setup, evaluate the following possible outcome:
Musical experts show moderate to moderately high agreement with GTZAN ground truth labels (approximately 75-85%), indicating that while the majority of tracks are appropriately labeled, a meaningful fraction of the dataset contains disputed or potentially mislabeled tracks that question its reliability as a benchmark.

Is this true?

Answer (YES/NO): NO